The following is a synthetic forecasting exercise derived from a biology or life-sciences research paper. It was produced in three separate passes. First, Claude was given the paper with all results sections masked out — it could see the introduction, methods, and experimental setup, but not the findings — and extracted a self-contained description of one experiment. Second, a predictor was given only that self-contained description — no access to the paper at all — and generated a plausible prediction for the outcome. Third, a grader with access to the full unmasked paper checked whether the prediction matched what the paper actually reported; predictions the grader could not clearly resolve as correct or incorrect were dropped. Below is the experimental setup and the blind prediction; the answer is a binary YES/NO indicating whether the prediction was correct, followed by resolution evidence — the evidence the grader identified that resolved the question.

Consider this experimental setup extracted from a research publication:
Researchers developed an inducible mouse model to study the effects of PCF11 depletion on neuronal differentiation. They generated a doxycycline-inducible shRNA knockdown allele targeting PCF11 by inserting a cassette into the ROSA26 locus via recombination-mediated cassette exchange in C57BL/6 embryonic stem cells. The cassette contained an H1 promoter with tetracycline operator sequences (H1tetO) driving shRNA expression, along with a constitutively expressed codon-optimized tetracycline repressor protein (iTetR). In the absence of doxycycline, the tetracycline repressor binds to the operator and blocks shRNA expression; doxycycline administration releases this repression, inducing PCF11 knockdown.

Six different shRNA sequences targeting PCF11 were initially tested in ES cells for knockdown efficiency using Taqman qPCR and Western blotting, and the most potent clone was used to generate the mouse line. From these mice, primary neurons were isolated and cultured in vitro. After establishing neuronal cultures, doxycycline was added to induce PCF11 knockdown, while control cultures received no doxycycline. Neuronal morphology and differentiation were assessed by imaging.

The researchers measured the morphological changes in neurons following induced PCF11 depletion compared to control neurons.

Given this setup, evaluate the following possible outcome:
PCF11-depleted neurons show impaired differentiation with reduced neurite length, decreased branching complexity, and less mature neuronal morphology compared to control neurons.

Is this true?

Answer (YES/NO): NO